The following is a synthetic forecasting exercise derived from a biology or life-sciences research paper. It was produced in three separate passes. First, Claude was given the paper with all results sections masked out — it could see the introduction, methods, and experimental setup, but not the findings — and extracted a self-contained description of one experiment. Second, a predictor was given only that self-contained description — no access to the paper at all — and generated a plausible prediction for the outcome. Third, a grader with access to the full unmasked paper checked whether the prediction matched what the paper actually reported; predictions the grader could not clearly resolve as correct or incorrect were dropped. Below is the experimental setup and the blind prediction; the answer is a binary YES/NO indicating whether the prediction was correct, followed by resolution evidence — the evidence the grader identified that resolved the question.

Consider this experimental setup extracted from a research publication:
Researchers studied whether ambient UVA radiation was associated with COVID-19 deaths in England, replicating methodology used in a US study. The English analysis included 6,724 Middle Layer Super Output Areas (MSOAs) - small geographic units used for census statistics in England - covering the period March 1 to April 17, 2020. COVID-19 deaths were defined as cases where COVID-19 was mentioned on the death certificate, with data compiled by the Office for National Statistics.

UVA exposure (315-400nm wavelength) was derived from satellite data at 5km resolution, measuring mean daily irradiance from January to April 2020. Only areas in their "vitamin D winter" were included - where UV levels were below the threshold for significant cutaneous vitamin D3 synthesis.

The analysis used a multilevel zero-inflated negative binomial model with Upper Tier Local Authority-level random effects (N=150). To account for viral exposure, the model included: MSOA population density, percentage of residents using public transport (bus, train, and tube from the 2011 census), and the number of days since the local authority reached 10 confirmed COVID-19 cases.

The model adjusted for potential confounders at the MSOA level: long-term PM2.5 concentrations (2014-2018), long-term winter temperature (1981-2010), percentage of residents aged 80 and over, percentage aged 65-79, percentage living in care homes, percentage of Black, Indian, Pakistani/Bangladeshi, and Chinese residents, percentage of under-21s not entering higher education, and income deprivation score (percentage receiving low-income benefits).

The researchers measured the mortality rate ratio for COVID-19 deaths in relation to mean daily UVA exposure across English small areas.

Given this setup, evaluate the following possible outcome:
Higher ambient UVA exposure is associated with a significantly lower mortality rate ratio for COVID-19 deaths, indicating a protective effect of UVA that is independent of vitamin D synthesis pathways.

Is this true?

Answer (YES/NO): YES